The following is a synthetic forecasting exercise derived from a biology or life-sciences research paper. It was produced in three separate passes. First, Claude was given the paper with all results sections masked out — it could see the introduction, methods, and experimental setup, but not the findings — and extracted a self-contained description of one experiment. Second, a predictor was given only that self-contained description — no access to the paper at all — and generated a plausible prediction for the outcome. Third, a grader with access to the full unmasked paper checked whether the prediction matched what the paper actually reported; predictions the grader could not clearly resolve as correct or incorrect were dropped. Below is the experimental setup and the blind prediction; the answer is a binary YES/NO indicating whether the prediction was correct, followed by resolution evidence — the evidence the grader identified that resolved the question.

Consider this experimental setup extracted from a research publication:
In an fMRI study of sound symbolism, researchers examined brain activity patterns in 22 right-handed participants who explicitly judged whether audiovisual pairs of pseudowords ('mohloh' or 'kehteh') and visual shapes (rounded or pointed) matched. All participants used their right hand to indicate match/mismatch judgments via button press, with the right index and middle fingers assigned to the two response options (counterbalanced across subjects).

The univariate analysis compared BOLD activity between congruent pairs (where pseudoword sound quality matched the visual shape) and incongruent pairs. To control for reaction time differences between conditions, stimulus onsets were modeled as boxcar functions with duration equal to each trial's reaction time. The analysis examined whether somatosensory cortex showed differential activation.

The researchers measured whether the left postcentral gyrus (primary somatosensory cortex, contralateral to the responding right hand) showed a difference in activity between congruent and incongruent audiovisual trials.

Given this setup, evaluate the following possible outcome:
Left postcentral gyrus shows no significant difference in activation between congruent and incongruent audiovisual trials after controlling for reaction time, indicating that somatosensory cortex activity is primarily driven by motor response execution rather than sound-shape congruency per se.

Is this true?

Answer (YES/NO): NO